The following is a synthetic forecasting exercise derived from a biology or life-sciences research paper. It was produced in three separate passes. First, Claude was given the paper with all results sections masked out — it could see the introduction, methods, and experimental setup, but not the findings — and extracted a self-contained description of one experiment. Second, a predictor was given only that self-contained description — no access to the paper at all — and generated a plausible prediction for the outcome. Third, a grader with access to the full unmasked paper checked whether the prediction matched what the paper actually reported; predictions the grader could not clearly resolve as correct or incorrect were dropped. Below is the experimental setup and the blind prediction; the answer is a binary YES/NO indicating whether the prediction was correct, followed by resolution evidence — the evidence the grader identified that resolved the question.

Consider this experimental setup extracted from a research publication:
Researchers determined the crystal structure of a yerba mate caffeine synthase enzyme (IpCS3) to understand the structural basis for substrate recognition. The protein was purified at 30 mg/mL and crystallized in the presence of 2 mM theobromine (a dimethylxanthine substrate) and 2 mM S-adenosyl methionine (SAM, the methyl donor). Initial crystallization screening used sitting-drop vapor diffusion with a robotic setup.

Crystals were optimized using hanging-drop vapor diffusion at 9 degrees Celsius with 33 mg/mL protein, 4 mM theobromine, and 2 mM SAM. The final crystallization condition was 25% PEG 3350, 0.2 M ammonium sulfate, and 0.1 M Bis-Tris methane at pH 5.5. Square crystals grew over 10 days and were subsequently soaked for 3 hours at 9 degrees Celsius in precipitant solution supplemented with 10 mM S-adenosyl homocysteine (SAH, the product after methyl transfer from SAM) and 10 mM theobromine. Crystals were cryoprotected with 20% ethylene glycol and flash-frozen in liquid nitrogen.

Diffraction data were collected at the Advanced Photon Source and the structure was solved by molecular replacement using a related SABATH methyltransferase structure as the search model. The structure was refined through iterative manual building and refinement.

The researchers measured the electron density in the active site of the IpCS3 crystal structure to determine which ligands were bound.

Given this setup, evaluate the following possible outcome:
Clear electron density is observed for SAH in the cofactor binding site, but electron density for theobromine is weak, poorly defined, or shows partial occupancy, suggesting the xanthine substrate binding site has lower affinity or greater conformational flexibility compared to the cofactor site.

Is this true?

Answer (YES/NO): NO